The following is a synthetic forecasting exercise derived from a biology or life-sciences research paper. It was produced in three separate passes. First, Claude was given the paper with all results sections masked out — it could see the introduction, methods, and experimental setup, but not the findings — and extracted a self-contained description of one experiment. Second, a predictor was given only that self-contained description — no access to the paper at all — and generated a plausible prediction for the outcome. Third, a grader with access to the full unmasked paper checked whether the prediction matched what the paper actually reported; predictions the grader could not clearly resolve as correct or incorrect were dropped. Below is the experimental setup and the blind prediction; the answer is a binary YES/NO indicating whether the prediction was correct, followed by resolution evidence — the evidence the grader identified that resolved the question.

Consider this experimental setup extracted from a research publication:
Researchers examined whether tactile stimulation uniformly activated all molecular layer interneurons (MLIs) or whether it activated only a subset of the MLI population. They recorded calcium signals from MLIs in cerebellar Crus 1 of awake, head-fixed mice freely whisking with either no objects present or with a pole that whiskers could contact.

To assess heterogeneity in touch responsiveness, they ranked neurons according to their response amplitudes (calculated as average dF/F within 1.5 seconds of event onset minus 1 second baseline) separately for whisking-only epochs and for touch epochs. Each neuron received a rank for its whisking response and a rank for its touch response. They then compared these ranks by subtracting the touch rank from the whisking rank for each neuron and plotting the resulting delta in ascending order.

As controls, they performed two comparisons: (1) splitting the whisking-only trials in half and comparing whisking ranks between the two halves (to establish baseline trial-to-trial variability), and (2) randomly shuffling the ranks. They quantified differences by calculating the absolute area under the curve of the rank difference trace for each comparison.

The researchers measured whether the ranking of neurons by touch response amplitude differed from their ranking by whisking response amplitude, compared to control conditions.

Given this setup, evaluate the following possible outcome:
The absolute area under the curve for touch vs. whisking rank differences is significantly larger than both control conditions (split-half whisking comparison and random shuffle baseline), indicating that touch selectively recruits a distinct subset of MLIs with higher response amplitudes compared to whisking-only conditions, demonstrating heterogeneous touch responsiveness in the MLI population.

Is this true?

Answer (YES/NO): NO